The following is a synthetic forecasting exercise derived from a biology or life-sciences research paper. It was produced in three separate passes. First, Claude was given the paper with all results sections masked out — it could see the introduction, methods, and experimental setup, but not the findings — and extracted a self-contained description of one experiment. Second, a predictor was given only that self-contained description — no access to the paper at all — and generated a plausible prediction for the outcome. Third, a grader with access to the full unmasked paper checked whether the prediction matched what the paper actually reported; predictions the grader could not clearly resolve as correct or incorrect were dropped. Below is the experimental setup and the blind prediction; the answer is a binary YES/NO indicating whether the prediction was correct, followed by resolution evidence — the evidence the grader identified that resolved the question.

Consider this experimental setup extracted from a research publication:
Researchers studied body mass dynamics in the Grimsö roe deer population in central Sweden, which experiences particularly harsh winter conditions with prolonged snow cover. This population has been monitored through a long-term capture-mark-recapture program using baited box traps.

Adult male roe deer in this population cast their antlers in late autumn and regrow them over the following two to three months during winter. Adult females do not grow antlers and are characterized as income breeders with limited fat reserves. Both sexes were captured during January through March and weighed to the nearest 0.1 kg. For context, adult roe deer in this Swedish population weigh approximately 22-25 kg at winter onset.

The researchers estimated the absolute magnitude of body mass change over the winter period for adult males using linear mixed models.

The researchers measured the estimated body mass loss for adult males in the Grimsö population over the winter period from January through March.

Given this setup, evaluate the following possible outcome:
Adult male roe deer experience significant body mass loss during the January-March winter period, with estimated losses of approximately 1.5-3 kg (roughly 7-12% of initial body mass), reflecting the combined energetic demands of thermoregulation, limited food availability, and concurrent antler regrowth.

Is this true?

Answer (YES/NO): YES